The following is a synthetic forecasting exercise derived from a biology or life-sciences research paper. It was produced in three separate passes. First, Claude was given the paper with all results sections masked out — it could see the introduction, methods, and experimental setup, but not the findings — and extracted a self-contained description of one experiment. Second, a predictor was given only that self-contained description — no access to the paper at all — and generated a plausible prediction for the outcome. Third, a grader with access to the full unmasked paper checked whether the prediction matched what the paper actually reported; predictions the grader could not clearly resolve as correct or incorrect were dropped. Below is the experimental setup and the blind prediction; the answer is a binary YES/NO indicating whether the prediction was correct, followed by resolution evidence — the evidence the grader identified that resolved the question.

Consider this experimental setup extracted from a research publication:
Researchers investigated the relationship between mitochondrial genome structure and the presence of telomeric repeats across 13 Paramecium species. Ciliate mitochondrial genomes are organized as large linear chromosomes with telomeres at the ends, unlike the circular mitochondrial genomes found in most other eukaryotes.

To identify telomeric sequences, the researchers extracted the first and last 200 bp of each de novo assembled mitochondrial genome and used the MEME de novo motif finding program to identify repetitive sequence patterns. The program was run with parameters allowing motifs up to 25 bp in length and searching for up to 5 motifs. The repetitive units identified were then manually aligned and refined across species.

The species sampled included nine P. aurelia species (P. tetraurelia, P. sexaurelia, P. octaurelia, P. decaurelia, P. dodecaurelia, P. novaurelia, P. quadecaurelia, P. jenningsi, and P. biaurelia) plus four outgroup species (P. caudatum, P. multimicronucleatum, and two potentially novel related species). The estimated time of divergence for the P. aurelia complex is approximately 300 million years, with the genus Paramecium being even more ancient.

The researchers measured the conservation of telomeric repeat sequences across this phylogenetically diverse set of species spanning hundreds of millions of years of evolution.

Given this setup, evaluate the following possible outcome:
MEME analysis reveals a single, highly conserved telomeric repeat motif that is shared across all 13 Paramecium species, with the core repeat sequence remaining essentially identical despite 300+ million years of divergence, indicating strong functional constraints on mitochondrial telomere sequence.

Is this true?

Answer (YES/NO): NO